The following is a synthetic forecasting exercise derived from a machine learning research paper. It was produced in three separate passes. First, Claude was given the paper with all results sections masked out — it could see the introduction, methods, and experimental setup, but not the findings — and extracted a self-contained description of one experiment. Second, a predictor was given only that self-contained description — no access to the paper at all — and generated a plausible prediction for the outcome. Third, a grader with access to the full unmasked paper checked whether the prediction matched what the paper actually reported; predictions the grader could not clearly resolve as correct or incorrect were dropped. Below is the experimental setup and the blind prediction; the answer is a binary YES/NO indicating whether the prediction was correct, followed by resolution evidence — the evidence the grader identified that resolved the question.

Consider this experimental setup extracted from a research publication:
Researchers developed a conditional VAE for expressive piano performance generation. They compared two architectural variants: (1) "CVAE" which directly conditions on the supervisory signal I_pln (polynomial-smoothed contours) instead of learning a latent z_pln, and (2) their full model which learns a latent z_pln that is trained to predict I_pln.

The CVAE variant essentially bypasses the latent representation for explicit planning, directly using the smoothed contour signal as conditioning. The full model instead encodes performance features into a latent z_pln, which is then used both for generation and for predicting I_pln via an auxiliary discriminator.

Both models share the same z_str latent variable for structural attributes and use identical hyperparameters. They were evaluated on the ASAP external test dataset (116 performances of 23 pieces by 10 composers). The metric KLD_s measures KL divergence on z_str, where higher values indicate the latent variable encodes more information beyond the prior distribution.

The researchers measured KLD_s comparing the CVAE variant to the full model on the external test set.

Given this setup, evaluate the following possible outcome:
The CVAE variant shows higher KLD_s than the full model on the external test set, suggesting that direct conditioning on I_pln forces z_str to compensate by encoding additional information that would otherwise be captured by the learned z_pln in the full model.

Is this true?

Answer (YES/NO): NO